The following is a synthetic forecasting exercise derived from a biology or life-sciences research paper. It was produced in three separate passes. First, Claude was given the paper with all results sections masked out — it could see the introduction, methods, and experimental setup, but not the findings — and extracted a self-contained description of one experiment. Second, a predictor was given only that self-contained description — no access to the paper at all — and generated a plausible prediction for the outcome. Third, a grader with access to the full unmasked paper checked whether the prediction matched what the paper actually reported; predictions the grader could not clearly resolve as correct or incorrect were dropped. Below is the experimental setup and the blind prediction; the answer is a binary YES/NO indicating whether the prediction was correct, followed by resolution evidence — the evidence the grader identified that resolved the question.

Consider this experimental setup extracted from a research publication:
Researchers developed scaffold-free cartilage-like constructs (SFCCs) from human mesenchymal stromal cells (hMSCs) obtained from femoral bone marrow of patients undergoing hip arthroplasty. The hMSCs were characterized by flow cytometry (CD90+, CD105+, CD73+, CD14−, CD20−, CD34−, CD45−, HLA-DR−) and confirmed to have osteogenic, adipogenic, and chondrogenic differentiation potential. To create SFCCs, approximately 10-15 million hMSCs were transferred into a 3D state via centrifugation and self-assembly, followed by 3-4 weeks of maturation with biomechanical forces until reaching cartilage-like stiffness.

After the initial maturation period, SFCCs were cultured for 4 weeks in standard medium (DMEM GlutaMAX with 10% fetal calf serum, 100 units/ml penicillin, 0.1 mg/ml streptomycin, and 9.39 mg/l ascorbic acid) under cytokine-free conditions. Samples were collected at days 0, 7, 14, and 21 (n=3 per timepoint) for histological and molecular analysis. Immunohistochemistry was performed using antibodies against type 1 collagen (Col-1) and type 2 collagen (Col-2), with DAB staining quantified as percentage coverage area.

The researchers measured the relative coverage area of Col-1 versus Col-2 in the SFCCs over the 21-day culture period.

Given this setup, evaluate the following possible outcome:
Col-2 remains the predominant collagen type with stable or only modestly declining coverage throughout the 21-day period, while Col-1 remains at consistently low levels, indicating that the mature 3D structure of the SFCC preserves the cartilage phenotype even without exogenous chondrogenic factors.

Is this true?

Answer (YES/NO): NO